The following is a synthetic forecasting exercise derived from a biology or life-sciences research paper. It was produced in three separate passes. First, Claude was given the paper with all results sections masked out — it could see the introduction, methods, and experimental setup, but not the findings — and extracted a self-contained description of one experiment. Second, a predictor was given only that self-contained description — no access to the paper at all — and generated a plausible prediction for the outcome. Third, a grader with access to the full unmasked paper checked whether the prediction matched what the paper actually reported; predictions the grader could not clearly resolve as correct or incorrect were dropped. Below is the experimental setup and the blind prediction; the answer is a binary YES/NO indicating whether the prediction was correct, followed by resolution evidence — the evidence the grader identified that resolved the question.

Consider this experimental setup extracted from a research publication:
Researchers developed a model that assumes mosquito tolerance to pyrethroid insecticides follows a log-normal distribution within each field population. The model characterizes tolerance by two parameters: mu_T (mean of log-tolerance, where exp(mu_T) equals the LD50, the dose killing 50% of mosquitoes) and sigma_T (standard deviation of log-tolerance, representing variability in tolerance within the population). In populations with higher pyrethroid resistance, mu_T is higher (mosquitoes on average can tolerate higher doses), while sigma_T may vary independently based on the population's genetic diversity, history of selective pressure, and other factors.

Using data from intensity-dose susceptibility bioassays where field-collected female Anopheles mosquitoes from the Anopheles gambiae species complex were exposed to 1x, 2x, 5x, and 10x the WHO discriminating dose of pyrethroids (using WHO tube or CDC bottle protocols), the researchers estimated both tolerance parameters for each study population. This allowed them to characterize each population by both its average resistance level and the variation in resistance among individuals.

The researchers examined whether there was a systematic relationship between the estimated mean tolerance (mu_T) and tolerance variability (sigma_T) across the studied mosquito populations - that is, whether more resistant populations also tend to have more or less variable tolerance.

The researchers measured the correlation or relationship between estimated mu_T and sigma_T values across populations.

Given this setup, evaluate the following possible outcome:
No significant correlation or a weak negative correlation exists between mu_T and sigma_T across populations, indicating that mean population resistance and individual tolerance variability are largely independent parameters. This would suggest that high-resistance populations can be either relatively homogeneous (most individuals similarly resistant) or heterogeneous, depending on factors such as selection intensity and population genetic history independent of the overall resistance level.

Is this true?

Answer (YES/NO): NO